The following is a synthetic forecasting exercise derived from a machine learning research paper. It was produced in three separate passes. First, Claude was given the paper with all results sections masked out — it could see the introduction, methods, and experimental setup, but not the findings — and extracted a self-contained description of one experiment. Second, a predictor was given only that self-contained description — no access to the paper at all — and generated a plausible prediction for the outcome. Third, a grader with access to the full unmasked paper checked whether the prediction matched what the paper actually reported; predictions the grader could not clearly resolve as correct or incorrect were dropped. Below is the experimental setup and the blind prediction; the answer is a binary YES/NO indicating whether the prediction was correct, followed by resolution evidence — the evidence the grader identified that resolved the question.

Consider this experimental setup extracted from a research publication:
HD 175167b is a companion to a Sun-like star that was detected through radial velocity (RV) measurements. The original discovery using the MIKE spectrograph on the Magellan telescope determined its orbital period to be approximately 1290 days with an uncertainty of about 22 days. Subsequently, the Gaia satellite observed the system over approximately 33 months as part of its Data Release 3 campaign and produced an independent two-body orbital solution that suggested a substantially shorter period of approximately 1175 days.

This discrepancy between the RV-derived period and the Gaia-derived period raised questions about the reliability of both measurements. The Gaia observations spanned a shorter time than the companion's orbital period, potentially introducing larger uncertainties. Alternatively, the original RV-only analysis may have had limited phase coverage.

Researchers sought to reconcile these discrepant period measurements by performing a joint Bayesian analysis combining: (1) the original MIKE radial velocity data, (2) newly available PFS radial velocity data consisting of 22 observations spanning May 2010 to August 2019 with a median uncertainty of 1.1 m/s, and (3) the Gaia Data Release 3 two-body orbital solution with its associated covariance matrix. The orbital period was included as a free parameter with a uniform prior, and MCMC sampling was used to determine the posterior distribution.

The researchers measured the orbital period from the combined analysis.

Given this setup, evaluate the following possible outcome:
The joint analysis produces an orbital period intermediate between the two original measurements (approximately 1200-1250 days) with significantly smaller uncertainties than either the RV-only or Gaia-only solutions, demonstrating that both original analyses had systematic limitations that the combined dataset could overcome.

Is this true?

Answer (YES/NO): NO